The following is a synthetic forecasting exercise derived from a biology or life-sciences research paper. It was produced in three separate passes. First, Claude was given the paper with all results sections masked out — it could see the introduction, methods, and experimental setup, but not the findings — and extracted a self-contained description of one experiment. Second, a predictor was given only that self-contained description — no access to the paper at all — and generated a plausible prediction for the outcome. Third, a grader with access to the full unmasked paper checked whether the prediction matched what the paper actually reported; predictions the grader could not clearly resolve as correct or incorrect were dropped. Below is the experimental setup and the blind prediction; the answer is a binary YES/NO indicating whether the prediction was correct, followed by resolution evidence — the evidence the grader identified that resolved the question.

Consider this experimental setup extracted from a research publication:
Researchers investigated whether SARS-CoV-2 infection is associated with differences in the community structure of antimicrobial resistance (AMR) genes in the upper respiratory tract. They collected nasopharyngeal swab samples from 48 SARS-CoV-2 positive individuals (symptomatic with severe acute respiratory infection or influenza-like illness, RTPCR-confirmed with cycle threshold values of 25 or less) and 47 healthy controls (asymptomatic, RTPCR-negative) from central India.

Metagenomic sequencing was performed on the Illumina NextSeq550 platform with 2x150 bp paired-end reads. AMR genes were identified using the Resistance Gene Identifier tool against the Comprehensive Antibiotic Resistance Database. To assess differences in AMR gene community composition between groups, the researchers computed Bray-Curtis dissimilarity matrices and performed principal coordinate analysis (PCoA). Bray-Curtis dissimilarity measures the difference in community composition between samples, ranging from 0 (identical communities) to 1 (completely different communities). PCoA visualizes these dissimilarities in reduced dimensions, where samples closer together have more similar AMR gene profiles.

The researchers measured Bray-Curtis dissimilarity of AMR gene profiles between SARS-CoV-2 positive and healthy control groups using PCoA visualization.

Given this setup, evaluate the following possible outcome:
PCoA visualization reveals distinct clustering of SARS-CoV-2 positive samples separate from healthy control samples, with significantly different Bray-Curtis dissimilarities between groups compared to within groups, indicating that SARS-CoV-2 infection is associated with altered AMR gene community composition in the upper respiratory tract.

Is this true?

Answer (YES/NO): YES